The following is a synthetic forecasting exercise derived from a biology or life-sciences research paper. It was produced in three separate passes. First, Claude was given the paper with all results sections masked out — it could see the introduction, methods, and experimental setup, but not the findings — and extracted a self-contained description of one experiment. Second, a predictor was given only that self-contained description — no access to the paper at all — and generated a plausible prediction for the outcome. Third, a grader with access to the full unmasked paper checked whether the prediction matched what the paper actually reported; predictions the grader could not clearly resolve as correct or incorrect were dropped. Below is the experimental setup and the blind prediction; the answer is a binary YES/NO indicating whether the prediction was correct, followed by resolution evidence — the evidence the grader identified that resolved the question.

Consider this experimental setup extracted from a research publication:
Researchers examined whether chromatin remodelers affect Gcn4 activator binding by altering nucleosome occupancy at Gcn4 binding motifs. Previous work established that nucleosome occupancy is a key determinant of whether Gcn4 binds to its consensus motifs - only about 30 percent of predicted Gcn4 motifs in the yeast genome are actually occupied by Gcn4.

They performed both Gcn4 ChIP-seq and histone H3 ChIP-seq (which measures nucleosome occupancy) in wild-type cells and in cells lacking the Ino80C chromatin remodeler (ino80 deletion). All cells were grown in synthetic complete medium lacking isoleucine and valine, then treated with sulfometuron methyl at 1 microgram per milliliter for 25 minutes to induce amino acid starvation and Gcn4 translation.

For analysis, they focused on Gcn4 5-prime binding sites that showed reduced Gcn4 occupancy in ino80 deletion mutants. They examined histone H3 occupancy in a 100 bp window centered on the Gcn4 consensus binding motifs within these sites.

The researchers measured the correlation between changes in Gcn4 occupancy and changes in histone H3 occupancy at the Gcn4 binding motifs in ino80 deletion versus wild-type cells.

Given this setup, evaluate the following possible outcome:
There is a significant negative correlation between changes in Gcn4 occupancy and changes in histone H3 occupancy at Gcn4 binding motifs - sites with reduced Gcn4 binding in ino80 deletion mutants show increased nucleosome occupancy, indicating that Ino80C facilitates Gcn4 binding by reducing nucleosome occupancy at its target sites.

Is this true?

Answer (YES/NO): YES